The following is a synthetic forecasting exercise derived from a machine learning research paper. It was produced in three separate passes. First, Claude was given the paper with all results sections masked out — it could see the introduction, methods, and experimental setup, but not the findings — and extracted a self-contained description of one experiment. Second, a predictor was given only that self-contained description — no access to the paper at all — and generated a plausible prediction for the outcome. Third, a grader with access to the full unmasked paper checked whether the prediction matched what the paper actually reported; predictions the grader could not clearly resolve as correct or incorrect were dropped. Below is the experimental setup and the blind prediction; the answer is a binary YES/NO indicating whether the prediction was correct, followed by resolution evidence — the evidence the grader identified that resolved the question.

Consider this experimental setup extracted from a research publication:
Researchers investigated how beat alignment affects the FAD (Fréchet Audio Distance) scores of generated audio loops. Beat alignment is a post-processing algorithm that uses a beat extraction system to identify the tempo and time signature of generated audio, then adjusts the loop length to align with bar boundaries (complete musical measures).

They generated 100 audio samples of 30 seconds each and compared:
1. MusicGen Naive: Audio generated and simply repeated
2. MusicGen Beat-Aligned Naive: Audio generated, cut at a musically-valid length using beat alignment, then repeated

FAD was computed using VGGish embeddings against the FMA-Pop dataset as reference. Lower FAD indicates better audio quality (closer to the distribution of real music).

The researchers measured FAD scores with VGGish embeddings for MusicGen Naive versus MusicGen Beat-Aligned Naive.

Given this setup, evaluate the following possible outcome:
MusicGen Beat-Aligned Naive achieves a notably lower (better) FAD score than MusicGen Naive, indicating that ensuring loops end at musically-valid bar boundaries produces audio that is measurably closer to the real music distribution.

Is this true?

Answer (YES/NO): NO